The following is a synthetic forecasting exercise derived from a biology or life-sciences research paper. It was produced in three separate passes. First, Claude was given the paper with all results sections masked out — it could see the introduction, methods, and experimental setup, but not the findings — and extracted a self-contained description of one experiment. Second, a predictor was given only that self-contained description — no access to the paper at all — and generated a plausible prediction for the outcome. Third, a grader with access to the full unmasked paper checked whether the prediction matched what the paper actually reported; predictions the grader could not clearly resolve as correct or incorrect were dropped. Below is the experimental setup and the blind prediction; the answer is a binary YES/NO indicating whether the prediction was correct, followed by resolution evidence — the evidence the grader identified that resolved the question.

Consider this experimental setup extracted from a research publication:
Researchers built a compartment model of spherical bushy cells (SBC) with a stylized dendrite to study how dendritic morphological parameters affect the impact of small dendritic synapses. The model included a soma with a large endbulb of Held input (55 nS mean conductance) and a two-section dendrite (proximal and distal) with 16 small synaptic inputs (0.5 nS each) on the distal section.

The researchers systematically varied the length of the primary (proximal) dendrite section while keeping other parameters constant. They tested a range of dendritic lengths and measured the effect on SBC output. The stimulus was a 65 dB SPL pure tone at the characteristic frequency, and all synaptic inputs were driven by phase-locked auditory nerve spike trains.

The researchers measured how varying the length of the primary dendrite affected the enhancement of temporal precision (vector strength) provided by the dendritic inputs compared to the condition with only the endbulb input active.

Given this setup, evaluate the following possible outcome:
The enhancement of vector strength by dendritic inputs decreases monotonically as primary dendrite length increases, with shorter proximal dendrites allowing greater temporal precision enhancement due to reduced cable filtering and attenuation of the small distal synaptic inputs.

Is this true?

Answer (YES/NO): NO